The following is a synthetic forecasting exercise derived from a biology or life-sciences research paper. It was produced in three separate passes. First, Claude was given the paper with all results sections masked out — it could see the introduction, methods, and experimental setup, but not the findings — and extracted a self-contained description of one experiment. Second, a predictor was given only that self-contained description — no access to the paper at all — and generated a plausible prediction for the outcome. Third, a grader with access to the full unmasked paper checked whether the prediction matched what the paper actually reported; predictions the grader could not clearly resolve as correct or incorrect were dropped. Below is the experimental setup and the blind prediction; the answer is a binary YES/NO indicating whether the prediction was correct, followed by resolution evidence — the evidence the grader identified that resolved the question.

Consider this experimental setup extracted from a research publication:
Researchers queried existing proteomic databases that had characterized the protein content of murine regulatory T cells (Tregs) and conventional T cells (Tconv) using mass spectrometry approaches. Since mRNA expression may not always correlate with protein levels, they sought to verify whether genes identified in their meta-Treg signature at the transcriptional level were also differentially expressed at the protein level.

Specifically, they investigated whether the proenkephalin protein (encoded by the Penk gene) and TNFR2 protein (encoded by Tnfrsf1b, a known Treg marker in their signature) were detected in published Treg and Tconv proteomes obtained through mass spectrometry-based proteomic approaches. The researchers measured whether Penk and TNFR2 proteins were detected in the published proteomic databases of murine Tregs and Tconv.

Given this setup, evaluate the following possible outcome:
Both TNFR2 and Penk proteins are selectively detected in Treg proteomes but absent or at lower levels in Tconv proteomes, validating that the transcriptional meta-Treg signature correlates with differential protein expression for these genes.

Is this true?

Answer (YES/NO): NO